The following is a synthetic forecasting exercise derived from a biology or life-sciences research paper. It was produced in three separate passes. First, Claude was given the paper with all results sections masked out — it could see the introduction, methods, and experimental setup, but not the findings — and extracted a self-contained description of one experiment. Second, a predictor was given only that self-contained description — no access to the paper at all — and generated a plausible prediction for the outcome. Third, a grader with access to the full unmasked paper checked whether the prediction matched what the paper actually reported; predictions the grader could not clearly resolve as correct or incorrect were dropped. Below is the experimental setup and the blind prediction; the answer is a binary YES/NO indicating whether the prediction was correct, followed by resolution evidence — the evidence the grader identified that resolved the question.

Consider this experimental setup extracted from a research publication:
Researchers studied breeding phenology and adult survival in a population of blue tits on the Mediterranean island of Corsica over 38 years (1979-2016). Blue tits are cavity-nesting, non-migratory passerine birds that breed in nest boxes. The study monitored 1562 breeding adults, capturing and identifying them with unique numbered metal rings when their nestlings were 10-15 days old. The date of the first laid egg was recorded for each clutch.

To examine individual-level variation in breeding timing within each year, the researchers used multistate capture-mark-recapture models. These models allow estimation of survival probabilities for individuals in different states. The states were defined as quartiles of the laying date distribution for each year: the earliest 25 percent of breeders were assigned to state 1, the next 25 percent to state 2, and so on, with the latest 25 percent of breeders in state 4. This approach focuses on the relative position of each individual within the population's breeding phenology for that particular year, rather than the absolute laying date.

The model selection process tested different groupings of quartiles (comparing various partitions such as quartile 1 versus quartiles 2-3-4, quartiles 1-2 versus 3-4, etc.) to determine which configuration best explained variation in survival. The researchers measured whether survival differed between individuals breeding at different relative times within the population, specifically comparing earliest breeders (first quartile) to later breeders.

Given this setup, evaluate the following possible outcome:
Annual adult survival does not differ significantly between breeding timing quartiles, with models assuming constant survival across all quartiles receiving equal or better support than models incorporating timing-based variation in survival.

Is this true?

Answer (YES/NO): NO